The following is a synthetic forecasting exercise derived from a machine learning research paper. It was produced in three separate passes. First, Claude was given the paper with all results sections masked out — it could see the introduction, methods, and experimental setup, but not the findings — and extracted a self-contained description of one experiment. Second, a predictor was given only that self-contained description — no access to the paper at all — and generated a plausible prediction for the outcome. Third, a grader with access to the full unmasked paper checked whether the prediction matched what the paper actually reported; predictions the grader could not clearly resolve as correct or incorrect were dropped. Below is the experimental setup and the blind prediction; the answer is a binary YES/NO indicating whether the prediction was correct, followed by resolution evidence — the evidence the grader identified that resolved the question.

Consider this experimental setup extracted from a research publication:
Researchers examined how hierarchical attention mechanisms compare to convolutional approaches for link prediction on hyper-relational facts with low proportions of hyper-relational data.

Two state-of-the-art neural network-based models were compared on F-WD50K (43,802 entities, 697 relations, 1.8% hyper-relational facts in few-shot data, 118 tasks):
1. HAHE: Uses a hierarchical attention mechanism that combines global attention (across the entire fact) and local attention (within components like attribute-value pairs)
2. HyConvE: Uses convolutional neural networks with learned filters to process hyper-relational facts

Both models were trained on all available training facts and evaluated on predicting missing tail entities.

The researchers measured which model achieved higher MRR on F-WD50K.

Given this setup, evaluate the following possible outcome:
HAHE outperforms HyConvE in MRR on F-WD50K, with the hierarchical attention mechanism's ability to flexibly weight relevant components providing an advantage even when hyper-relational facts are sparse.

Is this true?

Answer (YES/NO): YES